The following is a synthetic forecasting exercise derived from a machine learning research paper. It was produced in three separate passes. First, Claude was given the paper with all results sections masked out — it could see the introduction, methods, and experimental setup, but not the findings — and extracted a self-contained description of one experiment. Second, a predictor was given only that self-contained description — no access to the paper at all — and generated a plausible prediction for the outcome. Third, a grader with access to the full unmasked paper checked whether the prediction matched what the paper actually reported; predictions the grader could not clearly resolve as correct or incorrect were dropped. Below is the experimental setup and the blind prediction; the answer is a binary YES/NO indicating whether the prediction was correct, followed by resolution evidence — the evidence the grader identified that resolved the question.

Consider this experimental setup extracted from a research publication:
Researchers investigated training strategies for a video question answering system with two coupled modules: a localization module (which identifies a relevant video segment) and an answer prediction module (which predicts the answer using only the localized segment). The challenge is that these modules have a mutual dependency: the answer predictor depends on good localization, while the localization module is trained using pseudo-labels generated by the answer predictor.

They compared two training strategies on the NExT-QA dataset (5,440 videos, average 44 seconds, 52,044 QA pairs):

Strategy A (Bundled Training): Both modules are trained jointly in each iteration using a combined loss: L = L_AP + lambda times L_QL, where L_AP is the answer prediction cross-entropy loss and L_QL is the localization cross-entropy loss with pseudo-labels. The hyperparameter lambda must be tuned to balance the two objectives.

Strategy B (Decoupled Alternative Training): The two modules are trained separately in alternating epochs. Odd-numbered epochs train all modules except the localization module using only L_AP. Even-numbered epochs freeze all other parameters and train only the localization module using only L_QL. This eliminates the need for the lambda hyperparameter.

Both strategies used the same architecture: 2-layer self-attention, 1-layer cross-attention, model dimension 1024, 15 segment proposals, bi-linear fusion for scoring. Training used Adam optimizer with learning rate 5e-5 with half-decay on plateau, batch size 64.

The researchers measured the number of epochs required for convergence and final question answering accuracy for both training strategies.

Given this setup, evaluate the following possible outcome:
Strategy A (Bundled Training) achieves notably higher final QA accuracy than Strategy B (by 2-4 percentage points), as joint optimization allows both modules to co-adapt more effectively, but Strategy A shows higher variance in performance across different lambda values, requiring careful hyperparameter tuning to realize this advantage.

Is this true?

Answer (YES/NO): NO